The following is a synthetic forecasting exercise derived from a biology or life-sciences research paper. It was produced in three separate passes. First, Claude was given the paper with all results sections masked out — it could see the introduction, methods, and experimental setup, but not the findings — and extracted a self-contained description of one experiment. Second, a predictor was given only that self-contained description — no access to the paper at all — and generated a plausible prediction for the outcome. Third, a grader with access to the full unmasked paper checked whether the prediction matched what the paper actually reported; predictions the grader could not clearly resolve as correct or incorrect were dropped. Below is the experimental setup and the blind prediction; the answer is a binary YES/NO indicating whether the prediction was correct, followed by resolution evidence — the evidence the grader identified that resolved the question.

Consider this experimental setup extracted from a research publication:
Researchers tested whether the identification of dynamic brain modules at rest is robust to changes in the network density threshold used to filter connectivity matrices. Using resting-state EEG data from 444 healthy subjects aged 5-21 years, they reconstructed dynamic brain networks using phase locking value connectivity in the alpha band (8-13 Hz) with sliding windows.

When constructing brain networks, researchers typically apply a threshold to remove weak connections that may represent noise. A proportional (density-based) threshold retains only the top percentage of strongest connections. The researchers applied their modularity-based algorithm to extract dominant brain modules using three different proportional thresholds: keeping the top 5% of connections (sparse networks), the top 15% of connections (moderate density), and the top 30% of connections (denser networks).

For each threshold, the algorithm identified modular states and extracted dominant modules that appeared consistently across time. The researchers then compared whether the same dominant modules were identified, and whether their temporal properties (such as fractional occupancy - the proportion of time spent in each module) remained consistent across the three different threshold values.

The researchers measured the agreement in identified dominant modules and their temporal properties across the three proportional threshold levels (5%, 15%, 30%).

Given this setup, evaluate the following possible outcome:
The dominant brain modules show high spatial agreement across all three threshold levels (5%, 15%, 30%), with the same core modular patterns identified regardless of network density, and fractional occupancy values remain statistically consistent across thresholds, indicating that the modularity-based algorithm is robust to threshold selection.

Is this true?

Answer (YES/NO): YES